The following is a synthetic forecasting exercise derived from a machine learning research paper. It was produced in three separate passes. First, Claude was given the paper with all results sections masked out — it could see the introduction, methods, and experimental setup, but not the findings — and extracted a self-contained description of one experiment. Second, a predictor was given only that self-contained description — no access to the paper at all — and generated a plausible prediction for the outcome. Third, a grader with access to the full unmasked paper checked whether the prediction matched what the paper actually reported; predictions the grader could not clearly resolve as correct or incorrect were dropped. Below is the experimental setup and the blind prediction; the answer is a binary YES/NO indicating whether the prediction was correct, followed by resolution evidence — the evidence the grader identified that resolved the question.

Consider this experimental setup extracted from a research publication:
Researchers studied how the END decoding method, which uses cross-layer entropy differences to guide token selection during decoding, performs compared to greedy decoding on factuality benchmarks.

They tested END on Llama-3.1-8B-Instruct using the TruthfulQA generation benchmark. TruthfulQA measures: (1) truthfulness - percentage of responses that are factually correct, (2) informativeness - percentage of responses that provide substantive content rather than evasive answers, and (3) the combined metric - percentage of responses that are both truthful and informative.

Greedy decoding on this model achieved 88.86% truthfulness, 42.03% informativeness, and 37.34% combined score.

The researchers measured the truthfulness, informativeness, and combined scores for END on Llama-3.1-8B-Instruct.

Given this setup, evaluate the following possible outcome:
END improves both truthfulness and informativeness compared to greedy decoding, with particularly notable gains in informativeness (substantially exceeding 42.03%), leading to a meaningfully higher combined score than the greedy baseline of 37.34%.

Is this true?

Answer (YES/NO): NO